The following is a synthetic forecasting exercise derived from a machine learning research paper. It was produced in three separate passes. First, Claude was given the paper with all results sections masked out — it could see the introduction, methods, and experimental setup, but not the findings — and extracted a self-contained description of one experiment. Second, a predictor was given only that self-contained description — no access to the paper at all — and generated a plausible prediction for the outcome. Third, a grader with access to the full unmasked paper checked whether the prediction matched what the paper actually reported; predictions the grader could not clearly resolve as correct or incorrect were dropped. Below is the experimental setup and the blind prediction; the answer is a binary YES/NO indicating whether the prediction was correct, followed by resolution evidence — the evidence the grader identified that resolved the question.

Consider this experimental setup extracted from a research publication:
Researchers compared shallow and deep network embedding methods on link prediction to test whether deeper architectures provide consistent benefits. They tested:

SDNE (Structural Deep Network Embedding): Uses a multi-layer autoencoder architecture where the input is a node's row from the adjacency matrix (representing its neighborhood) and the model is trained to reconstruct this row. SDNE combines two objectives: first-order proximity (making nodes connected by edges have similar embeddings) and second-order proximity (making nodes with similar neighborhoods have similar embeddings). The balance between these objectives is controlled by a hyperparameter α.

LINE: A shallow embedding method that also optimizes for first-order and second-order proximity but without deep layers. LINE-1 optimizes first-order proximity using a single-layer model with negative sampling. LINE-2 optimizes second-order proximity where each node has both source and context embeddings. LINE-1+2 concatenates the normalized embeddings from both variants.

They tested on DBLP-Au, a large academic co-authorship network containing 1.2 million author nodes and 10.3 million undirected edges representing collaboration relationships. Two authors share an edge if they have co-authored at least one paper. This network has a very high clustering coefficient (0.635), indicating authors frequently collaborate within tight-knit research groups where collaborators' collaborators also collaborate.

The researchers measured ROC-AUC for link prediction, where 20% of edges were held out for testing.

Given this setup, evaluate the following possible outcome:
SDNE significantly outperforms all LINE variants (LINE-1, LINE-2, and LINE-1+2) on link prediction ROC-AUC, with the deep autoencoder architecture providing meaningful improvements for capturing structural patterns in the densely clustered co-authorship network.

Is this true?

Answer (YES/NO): NO